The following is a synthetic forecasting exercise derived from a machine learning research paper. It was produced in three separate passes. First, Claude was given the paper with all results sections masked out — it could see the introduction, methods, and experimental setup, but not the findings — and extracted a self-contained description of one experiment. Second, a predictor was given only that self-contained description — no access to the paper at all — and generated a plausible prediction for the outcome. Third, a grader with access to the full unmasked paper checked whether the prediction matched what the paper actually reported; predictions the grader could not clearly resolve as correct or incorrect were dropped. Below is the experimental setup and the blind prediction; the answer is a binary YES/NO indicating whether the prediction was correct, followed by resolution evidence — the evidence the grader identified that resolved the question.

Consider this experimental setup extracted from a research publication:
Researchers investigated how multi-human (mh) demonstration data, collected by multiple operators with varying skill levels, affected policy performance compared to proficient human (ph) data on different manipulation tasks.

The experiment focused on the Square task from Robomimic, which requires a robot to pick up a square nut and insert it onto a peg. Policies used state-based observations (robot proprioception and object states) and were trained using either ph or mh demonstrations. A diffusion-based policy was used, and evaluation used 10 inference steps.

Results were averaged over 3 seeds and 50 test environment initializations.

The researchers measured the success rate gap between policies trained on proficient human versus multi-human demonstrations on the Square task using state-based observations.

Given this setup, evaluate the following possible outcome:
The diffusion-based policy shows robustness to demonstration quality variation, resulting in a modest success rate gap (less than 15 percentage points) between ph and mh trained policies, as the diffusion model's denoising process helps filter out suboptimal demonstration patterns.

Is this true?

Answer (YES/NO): YES